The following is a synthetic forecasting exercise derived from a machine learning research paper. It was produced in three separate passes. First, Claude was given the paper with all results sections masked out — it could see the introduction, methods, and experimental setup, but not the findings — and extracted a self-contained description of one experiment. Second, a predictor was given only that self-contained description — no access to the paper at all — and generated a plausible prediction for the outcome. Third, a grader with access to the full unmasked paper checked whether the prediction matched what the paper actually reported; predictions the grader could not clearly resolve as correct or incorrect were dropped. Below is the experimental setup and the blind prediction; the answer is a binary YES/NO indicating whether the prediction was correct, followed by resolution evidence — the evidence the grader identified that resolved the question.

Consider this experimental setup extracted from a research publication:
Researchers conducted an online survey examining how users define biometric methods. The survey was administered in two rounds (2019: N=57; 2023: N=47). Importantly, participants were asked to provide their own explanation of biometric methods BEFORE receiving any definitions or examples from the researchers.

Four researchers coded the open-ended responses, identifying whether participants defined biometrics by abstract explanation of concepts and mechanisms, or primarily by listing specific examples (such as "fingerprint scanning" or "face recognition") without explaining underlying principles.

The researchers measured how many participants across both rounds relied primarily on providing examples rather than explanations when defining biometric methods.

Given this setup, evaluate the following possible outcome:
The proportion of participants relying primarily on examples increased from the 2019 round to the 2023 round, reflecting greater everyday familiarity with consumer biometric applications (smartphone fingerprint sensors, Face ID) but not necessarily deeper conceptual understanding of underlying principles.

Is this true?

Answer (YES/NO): NO